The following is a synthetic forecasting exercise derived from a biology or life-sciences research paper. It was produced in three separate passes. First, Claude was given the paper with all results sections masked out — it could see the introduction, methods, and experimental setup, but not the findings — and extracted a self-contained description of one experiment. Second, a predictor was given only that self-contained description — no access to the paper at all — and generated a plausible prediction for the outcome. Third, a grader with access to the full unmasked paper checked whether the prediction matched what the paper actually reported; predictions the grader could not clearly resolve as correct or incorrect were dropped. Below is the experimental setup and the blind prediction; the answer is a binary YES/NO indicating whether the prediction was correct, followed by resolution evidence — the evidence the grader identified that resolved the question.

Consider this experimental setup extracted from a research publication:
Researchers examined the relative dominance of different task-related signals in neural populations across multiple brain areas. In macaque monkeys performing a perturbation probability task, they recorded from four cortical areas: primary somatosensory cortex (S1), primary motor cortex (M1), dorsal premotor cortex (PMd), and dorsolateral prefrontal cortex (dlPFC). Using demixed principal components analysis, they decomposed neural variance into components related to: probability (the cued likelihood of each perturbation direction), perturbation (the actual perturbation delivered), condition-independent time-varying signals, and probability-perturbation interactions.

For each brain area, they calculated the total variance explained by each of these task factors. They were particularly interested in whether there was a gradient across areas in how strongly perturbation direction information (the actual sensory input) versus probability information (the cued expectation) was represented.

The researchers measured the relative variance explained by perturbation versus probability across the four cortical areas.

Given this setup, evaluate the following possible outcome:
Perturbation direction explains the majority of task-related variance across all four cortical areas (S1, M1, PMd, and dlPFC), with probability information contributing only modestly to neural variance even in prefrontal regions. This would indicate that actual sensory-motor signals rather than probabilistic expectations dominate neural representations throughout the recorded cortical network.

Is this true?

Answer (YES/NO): NO